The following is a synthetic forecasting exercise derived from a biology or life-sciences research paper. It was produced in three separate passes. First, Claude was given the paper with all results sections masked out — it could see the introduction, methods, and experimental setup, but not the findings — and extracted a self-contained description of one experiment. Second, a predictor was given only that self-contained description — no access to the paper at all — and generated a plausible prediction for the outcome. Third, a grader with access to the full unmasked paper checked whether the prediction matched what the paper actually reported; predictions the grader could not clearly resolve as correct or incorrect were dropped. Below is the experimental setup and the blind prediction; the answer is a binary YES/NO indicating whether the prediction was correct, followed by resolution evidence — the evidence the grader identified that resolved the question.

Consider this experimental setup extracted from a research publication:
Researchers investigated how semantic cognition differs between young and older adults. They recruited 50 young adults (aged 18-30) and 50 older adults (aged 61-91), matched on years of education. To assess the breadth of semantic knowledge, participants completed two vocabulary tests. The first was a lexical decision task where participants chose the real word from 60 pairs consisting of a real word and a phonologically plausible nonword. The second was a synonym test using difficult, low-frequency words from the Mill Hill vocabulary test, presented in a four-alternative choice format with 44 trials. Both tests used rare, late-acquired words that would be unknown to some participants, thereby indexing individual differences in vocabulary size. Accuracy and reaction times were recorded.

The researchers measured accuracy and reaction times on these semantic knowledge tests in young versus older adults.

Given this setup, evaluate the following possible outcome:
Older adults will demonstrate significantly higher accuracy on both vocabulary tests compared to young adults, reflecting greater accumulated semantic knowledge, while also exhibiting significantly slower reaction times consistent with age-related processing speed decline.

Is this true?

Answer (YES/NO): NO